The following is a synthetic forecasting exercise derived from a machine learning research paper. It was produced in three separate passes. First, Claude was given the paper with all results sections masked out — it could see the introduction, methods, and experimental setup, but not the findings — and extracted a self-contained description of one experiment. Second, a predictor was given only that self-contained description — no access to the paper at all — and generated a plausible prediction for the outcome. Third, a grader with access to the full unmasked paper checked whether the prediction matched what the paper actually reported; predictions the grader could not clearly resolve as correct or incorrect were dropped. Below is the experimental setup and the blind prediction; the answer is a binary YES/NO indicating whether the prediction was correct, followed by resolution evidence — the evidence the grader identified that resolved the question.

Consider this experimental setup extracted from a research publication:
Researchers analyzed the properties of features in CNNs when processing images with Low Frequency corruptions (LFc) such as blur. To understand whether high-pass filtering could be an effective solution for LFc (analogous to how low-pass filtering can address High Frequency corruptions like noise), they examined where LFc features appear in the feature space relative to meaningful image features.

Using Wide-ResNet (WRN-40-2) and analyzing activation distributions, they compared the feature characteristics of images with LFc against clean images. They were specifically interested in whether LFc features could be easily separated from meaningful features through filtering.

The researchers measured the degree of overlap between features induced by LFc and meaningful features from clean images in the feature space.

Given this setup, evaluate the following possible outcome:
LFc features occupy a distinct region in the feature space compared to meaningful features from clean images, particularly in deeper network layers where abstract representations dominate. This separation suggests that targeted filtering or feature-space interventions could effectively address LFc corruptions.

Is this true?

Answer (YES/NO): NO